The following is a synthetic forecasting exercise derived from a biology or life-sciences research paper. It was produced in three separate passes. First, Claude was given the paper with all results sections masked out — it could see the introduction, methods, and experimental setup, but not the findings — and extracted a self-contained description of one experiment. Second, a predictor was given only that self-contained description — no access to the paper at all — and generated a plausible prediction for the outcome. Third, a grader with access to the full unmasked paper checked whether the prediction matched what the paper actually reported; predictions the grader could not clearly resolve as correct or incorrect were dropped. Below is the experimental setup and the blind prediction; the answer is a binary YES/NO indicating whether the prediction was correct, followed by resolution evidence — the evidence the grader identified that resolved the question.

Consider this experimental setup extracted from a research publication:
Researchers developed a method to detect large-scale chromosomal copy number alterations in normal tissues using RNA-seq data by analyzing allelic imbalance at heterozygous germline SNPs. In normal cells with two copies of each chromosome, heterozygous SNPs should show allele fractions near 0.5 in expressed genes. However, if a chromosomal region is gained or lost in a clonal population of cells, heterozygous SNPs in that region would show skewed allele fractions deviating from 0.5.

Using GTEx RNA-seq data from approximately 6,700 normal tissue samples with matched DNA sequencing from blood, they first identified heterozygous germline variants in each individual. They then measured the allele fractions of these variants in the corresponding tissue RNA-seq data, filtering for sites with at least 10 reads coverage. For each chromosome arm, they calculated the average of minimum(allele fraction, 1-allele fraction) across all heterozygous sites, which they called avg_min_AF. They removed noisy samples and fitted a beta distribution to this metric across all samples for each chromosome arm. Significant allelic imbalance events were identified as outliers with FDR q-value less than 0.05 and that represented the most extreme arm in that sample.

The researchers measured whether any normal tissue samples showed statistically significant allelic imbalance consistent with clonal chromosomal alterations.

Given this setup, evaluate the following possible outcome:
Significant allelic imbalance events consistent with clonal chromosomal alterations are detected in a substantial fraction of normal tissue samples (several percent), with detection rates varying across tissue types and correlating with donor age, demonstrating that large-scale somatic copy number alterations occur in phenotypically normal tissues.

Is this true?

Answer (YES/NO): NO